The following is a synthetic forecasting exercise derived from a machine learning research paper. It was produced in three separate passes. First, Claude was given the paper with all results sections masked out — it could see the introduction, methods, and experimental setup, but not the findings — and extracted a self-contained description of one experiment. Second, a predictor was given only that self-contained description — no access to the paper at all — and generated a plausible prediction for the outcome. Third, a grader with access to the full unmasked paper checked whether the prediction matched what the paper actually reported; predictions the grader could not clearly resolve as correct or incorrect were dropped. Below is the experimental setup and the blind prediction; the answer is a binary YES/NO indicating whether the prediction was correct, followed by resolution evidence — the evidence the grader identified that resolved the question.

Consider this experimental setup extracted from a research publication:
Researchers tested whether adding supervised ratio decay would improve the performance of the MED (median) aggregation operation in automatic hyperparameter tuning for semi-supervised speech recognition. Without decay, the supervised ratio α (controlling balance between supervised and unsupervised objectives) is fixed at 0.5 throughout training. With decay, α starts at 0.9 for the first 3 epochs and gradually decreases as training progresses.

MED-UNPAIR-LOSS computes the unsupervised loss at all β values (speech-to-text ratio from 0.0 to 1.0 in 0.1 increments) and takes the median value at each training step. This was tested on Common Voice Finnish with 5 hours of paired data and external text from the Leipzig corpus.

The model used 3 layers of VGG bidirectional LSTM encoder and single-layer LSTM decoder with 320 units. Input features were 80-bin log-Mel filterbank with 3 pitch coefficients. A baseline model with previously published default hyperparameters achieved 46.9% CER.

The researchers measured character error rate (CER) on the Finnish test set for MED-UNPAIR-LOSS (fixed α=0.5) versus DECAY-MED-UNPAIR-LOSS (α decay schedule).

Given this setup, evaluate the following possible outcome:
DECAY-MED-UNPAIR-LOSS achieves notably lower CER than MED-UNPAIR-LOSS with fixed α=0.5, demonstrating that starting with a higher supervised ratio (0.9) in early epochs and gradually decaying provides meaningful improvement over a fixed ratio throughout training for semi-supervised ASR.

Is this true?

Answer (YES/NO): YES